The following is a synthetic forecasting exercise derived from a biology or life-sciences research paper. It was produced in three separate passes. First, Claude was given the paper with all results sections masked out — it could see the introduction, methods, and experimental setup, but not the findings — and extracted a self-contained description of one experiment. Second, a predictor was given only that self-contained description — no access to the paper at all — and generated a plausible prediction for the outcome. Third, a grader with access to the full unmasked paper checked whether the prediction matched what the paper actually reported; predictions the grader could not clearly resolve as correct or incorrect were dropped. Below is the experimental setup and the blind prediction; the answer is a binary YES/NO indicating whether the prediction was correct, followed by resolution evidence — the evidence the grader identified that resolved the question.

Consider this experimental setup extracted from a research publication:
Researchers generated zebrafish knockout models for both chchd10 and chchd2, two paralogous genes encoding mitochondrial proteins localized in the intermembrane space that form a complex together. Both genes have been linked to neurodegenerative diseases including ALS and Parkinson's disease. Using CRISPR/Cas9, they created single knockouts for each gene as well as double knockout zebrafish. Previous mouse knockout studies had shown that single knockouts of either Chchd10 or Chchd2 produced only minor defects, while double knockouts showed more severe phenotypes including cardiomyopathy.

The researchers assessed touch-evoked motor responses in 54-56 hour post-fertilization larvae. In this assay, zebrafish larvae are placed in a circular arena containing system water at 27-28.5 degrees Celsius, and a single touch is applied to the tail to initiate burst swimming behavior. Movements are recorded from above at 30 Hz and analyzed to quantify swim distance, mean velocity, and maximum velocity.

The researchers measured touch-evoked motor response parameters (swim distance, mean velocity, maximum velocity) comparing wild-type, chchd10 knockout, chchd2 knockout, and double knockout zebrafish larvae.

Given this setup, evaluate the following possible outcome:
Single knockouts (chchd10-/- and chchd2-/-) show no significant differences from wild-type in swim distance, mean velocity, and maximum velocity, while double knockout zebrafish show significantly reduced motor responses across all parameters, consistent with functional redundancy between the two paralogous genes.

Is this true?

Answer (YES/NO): NO